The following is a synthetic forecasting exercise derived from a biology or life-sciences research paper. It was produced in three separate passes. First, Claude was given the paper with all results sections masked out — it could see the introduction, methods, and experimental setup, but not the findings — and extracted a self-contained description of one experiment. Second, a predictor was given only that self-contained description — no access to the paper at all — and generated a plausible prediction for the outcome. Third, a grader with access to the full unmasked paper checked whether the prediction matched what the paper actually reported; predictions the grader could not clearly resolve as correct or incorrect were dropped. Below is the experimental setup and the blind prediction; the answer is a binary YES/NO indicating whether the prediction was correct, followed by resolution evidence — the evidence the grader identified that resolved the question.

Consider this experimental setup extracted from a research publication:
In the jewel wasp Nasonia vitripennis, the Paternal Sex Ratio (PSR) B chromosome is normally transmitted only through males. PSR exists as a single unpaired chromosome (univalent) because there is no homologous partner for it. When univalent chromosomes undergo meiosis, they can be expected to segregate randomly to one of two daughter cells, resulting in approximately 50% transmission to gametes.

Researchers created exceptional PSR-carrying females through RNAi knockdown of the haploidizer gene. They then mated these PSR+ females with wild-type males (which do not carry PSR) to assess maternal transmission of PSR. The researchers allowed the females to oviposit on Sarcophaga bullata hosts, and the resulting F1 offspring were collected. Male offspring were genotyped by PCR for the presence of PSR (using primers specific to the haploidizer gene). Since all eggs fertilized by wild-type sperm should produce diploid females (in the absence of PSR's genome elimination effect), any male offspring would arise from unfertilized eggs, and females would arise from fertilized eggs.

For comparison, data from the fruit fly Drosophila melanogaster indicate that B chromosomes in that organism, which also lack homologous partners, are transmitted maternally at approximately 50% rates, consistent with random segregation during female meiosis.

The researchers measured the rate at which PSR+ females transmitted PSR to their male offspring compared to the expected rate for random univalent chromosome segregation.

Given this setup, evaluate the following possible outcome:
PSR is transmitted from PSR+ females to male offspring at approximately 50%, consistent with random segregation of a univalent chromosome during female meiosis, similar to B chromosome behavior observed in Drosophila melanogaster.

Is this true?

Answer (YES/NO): NO